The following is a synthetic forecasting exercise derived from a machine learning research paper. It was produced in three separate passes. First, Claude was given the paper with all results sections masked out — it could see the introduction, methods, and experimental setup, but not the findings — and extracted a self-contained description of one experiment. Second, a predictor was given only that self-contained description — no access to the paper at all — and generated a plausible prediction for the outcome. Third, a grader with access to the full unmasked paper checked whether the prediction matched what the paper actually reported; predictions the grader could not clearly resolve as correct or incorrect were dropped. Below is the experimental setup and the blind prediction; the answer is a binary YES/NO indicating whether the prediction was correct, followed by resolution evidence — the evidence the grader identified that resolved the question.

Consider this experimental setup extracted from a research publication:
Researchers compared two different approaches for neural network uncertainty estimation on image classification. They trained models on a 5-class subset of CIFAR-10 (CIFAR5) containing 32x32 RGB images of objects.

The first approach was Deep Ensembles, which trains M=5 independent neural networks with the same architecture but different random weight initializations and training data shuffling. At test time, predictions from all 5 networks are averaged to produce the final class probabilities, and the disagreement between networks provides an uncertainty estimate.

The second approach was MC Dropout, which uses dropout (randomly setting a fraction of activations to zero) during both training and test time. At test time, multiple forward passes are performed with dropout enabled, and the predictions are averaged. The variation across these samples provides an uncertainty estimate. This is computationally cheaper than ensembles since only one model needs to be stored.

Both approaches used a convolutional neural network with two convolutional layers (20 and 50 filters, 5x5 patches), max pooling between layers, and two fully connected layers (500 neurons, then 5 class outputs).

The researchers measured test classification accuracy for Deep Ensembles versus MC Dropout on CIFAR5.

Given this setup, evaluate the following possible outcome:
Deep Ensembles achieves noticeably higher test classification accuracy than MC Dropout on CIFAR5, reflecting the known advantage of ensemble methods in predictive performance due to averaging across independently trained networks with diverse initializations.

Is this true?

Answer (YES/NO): NO